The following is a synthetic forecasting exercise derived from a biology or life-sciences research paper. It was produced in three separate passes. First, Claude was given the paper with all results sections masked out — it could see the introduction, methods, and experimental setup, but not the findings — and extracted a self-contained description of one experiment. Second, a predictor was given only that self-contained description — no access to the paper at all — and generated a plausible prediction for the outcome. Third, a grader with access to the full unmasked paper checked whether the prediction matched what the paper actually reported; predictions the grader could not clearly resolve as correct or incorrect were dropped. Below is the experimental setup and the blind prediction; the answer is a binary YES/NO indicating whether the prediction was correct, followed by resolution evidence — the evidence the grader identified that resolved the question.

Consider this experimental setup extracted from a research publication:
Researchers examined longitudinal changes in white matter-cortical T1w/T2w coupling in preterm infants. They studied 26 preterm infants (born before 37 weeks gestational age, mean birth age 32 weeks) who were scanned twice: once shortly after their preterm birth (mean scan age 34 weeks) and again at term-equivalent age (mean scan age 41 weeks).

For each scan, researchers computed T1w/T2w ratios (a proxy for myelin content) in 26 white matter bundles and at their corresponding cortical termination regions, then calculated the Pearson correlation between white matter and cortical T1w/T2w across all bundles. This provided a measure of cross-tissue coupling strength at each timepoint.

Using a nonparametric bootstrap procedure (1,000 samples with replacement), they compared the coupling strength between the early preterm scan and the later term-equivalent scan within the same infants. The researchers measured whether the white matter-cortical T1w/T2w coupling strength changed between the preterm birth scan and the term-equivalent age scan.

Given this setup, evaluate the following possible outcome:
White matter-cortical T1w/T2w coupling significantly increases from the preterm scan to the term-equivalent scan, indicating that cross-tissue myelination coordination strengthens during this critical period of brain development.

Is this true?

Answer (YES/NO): YES